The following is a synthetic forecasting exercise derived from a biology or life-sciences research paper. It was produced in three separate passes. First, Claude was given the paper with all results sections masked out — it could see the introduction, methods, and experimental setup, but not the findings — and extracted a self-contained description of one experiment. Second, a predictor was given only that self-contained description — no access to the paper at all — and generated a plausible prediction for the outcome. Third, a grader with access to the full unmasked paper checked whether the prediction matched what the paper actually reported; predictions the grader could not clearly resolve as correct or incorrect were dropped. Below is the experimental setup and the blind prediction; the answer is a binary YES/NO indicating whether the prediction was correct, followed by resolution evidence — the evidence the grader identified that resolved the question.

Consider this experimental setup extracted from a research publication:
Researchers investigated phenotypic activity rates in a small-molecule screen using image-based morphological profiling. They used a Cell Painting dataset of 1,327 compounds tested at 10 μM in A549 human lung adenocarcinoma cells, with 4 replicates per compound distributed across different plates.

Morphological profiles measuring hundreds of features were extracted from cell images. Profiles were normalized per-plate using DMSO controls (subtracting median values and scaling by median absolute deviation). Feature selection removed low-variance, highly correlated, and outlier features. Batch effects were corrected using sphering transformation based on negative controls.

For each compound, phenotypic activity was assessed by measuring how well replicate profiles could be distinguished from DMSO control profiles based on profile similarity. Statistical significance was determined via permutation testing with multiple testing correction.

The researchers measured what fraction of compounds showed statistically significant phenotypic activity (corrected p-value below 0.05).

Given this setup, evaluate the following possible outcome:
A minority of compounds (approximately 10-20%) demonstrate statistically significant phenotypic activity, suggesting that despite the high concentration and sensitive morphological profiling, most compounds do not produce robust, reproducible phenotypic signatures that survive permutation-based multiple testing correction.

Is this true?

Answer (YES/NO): NO